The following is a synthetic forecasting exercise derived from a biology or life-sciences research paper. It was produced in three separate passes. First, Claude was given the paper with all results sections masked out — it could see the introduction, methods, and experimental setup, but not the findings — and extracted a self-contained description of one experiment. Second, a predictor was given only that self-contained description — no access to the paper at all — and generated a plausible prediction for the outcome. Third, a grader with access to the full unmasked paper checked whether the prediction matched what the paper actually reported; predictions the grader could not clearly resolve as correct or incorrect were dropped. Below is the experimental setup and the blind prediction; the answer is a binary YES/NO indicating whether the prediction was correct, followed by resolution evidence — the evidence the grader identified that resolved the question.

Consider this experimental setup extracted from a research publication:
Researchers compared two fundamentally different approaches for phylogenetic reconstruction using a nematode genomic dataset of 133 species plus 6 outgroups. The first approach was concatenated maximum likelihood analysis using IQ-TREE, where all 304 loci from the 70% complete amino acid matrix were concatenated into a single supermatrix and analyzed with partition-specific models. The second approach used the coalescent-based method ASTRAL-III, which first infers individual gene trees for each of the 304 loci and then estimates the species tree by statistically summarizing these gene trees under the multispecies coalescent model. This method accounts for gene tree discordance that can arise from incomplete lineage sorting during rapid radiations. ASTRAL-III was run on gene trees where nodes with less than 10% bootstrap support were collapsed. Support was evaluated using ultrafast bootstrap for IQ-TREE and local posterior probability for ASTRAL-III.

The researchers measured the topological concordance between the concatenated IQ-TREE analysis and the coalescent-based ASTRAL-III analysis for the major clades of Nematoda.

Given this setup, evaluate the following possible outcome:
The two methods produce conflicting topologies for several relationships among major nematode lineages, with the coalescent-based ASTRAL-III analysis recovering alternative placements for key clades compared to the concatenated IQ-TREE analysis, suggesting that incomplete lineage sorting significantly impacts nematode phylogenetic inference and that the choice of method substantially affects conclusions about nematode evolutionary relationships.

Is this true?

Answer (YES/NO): NO